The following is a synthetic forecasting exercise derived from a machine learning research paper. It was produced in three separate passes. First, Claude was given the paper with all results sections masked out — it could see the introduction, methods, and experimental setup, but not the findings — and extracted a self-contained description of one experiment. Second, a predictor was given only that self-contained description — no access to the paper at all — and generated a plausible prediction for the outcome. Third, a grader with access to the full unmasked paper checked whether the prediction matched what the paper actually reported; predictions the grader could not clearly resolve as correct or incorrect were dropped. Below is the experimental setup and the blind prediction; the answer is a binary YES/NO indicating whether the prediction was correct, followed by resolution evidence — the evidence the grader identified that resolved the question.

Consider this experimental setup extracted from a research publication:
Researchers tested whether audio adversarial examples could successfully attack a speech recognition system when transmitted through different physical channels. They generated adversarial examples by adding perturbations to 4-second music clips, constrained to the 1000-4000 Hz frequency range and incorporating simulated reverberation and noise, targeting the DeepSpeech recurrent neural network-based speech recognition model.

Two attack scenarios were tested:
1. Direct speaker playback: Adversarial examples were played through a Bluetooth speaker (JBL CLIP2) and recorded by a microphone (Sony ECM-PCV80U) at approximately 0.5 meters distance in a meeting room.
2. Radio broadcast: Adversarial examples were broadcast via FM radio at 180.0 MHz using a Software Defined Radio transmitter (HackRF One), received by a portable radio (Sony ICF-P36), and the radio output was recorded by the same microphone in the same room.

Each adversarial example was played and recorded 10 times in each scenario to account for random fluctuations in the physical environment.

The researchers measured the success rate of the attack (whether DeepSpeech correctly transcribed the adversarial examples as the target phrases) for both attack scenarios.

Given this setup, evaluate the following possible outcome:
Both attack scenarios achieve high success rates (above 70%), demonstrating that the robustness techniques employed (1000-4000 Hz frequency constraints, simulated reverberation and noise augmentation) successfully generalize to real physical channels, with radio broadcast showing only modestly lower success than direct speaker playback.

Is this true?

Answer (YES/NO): NO